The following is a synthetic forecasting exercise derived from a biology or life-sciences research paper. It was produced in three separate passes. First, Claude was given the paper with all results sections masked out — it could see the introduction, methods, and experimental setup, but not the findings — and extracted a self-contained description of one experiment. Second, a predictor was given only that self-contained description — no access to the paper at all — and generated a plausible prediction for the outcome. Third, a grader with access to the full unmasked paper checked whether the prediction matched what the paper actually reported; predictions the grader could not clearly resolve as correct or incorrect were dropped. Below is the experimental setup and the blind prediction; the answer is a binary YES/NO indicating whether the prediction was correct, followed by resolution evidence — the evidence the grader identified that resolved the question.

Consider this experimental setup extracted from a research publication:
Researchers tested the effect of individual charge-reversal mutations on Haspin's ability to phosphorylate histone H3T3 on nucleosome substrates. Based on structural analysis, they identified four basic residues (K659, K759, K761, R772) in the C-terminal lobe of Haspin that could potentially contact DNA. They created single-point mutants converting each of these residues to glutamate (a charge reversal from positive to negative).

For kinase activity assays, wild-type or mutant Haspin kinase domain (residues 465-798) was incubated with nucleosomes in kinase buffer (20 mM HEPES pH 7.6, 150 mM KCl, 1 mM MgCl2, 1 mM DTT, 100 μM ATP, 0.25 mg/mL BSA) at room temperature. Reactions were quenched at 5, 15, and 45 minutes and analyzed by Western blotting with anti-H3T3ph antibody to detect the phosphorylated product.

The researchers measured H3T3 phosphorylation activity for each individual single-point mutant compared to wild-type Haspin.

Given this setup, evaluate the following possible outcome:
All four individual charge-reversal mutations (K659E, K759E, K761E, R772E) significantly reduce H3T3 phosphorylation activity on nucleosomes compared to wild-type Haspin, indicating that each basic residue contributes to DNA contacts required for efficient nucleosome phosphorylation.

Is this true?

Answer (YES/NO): YES